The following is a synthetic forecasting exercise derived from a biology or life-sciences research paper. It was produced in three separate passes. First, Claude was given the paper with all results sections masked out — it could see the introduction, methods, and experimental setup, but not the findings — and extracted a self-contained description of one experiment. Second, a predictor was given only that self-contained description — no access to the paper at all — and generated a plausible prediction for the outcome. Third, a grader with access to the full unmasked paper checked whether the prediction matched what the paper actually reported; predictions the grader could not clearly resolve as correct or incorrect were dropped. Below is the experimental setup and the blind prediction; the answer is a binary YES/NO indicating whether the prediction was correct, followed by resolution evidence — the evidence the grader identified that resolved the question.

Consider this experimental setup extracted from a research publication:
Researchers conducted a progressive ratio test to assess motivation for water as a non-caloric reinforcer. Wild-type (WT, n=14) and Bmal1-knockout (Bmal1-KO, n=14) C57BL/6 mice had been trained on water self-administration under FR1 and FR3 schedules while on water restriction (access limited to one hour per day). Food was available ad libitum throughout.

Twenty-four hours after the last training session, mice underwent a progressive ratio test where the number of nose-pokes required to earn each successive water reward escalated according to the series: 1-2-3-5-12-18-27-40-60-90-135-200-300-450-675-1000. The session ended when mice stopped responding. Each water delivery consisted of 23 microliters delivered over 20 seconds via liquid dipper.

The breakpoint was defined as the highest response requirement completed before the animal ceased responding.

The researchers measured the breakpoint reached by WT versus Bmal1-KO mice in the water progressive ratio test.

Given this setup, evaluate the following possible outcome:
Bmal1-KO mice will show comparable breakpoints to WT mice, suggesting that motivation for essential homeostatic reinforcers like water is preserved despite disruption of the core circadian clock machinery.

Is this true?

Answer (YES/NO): NO